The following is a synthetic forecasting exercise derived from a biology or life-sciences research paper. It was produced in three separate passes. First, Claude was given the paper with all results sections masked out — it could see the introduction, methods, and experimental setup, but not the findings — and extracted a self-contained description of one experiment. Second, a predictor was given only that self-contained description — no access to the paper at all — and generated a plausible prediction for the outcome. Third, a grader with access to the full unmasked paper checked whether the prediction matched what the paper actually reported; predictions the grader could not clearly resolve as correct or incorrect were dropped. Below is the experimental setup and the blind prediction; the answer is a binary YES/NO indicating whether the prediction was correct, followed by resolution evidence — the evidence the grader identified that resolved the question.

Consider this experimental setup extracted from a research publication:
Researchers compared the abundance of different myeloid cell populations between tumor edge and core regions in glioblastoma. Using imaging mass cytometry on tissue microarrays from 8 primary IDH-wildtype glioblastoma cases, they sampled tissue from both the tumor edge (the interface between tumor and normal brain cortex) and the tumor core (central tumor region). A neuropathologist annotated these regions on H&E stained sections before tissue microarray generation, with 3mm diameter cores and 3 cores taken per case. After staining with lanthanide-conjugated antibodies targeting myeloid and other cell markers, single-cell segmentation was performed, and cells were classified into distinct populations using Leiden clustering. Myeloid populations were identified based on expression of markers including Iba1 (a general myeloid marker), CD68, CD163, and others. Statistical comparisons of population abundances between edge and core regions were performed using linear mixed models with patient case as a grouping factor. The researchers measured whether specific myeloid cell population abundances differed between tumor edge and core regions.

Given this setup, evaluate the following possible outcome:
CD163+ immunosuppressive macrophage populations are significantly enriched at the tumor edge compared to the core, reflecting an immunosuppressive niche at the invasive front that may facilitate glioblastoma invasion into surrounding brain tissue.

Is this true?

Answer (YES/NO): NO